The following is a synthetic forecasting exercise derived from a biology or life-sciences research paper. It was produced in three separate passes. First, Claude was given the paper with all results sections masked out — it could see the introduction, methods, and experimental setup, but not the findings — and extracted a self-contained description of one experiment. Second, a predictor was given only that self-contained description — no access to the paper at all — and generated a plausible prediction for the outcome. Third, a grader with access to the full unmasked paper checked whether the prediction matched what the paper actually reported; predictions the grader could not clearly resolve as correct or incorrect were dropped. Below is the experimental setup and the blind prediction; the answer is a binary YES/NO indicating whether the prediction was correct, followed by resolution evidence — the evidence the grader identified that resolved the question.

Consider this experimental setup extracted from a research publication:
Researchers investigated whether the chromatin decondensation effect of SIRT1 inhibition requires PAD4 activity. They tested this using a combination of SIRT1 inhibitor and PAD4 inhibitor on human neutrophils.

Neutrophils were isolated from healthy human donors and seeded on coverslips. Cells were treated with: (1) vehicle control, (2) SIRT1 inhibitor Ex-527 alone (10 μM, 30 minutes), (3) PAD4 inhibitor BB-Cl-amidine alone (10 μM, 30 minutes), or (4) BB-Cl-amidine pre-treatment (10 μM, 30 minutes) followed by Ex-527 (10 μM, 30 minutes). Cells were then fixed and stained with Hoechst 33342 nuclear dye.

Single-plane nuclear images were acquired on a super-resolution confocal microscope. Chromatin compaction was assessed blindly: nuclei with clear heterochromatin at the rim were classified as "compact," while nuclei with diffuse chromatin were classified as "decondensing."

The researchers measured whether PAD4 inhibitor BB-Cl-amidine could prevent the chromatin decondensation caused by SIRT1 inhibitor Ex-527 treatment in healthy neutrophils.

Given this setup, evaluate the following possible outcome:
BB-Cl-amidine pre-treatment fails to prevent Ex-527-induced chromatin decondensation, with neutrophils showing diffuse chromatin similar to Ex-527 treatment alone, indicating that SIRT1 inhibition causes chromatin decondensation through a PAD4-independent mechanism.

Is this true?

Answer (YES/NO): NO